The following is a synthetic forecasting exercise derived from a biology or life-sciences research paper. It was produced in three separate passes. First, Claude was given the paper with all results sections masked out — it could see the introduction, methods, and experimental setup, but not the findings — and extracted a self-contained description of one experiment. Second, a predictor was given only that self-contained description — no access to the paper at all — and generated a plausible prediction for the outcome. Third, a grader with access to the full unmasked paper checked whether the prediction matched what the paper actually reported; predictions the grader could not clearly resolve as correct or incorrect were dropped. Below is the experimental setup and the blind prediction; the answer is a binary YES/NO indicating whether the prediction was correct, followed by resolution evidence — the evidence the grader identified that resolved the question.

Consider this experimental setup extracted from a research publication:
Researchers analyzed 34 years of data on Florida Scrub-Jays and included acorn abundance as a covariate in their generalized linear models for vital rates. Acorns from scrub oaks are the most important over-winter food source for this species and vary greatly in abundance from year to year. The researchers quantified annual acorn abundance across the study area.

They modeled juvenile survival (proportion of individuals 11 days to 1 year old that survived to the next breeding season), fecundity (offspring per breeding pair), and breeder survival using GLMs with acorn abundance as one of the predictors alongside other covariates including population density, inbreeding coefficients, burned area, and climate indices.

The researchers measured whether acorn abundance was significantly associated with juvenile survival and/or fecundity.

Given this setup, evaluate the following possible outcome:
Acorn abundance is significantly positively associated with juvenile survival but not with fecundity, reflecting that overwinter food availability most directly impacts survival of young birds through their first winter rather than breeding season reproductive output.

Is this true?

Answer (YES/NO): YES